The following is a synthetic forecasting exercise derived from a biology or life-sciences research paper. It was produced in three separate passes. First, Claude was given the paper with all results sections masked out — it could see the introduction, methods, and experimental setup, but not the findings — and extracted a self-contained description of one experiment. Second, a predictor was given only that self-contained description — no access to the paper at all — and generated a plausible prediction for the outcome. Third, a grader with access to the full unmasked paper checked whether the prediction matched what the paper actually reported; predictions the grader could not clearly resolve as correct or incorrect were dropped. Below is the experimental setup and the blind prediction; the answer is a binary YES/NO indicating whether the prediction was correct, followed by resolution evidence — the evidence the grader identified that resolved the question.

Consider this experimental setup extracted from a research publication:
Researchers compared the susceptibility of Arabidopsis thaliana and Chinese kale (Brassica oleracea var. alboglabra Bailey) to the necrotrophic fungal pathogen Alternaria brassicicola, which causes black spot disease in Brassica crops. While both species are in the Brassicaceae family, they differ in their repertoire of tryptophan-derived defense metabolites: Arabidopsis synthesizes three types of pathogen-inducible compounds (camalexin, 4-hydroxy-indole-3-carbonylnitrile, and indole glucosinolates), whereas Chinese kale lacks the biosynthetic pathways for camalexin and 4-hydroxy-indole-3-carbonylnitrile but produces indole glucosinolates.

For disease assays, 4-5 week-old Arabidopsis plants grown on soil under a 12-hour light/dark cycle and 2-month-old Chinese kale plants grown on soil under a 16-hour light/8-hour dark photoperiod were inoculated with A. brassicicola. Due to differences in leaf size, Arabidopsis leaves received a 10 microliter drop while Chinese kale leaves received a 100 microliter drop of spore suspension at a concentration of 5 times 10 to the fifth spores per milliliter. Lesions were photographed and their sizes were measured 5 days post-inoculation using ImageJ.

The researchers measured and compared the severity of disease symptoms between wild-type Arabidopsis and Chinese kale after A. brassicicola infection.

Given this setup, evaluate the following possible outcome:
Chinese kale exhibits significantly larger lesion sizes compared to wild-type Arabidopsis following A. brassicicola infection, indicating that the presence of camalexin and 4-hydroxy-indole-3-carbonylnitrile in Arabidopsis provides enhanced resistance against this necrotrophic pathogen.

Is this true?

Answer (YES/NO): YES